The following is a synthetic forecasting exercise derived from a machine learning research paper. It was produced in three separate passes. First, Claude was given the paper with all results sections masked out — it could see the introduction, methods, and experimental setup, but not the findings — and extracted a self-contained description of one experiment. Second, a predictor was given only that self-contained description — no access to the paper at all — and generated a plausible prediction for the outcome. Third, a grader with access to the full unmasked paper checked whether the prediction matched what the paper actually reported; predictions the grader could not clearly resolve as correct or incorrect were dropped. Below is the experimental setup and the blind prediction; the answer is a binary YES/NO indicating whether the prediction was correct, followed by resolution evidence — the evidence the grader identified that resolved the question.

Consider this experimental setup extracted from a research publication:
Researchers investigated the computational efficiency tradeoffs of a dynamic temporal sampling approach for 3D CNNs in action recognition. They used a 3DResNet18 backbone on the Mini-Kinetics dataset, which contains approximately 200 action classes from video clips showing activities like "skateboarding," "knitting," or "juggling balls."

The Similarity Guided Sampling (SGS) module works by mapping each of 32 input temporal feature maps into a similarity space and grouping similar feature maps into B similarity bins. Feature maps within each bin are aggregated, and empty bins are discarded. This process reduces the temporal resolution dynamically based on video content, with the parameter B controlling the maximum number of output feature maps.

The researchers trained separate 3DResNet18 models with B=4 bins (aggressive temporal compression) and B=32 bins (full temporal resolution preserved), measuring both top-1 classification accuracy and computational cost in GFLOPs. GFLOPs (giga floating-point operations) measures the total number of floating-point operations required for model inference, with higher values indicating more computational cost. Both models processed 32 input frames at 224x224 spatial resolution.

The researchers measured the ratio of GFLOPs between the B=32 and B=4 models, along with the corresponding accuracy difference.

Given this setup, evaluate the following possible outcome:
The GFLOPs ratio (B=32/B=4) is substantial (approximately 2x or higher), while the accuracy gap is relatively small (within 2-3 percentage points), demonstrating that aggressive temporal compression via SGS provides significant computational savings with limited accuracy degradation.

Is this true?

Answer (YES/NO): NO